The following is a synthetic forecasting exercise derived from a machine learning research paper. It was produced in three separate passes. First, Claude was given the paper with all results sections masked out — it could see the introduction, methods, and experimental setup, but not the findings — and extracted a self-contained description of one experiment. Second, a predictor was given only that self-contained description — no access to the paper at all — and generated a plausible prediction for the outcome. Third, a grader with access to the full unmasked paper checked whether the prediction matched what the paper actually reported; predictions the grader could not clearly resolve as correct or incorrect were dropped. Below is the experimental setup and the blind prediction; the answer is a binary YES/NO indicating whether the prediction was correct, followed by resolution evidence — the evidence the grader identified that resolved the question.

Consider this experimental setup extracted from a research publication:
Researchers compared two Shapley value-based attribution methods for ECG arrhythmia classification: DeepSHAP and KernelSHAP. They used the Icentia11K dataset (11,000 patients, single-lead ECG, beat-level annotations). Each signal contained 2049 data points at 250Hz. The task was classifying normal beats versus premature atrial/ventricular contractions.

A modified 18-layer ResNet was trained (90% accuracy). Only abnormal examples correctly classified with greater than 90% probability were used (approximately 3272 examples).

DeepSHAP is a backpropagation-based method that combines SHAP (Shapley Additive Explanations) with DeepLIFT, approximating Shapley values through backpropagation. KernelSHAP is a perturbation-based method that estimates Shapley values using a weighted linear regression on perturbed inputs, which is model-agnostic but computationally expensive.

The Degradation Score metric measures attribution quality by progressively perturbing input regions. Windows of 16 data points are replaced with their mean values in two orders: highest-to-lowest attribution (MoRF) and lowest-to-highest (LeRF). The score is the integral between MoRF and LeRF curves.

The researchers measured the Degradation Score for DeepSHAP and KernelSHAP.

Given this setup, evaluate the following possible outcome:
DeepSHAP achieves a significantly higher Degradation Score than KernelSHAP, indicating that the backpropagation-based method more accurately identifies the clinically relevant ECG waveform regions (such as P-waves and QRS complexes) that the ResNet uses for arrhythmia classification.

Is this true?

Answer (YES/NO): NO